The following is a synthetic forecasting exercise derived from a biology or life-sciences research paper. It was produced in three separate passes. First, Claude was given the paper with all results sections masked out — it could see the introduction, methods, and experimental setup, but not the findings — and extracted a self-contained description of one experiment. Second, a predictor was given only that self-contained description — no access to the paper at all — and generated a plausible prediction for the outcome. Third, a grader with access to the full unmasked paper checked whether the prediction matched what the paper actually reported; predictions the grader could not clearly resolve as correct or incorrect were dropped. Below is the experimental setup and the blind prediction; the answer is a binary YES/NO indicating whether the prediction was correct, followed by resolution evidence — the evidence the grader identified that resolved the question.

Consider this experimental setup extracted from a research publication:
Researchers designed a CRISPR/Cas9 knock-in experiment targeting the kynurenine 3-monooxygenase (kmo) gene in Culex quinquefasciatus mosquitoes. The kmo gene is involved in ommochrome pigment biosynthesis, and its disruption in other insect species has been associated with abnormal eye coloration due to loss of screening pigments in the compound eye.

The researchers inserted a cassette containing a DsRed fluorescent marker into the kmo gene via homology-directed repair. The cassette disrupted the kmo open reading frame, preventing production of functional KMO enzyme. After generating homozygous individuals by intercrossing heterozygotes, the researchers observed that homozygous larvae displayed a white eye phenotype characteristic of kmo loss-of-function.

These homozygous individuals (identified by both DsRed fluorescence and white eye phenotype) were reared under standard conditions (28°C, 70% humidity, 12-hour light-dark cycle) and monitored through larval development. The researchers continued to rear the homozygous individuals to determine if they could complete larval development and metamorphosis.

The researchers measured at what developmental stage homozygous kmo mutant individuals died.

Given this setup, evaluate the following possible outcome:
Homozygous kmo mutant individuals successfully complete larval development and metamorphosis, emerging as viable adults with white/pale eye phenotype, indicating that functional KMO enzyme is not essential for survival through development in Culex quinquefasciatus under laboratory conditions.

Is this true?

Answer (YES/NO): NO